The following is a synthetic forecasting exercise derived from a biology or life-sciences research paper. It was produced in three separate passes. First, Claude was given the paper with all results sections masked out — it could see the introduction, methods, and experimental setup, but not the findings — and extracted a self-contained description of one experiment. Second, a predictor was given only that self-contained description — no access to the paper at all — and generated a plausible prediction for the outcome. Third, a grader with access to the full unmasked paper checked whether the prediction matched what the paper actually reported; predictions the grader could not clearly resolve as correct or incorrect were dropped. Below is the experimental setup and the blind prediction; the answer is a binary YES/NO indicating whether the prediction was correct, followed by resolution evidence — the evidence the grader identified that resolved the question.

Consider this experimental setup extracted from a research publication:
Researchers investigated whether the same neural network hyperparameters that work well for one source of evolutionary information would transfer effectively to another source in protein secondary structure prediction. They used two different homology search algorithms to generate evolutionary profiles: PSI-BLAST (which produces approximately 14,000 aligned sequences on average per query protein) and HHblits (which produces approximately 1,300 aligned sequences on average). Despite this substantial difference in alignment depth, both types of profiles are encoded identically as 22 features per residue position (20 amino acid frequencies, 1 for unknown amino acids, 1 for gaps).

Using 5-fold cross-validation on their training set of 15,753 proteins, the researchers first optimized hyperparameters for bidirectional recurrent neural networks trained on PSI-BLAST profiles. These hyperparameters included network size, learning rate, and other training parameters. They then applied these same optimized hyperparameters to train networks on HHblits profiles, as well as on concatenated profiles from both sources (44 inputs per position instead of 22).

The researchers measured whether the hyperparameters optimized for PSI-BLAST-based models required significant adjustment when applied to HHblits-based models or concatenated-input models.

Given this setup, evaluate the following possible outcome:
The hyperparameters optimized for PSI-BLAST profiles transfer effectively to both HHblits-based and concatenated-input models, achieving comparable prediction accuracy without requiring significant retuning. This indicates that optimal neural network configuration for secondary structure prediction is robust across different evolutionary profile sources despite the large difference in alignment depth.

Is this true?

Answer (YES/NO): YES